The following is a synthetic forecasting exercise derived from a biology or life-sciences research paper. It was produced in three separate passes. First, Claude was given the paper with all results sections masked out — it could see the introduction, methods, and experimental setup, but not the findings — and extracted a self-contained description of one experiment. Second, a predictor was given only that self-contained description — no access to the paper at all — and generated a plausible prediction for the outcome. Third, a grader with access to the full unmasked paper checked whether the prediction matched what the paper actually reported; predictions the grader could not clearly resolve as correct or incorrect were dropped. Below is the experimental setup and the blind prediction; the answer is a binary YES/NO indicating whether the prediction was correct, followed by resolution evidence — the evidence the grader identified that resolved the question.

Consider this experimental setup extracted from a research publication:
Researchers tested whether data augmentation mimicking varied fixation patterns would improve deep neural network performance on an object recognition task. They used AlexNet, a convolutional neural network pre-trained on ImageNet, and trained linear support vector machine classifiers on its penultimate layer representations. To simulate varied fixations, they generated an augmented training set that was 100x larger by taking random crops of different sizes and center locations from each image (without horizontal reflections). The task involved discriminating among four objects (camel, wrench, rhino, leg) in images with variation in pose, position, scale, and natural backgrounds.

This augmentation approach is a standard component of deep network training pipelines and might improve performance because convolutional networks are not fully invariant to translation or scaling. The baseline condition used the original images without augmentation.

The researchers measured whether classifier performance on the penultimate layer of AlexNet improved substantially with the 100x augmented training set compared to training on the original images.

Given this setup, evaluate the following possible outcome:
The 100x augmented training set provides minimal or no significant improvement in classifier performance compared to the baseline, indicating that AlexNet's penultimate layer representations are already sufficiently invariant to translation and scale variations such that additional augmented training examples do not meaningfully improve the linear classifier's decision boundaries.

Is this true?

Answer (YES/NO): YES